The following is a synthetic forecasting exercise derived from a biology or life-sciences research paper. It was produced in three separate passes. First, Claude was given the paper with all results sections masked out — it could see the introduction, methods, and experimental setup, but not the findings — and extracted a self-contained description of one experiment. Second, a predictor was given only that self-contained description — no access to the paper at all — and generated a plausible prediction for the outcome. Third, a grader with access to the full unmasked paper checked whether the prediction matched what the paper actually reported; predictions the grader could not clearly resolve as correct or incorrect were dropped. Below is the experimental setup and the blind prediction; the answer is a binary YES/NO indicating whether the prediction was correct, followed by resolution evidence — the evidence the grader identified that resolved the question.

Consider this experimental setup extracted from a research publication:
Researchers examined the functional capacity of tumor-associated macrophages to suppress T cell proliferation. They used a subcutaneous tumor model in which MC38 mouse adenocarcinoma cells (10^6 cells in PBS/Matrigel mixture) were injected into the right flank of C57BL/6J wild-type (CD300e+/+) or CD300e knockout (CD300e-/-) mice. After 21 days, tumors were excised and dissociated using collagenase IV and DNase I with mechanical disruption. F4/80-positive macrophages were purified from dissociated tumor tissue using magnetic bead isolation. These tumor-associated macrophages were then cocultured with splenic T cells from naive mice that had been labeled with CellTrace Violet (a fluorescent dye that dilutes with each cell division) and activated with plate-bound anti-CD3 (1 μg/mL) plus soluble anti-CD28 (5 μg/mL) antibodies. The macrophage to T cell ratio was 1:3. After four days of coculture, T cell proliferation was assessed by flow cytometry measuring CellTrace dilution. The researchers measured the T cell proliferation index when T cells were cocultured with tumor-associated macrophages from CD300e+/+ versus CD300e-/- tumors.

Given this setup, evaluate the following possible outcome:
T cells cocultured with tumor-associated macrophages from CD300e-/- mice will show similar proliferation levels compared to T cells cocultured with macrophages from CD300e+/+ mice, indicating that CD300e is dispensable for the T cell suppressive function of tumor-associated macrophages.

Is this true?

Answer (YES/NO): NO